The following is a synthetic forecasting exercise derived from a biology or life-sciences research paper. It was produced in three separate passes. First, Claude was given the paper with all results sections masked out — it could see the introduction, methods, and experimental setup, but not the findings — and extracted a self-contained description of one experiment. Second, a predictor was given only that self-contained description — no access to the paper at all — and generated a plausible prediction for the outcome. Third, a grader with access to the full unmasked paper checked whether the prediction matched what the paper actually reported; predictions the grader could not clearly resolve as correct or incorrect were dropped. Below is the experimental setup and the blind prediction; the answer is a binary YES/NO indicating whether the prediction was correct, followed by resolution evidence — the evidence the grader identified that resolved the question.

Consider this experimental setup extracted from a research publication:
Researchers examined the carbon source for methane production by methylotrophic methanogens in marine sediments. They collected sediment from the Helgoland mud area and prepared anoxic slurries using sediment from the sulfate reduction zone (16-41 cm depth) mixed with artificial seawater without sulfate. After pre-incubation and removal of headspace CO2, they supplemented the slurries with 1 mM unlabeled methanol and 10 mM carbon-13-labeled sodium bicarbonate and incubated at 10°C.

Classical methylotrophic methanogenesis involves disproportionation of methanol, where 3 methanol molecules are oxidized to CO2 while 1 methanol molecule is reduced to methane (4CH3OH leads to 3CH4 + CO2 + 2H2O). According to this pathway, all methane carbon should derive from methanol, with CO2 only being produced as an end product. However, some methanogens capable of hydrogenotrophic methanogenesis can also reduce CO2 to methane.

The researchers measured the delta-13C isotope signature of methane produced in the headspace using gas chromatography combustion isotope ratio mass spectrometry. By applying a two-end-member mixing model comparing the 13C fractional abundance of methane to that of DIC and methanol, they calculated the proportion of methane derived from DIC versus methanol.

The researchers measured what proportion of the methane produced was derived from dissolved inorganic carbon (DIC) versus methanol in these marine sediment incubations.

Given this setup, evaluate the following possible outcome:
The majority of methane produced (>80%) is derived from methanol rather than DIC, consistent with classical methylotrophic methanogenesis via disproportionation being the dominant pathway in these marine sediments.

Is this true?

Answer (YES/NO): NO